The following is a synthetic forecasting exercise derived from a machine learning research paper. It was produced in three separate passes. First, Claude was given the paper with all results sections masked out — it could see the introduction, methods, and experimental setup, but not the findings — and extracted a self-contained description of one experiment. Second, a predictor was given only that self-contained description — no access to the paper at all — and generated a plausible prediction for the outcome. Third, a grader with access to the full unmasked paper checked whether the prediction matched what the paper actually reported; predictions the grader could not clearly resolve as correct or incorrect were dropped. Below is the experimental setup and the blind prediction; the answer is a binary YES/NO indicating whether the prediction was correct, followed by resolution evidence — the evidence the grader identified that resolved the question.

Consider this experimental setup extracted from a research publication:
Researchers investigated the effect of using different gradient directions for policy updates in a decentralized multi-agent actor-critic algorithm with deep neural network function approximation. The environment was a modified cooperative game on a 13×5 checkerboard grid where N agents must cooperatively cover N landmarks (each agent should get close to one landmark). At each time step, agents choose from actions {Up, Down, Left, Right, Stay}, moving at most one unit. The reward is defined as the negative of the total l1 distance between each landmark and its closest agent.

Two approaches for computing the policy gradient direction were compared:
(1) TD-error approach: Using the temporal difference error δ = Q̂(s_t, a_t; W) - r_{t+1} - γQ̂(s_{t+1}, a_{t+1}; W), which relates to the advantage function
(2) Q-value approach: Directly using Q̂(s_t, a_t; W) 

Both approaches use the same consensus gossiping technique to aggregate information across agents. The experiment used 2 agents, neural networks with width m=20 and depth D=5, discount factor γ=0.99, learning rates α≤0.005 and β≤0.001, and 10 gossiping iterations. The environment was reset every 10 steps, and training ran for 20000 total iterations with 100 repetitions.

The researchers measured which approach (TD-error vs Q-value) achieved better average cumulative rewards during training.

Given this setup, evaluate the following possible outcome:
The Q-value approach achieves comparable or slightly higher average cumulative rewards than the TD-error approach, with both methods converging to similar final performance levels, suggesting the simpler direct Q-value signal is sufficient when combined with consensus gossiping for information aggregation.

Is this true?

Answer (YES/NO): NO